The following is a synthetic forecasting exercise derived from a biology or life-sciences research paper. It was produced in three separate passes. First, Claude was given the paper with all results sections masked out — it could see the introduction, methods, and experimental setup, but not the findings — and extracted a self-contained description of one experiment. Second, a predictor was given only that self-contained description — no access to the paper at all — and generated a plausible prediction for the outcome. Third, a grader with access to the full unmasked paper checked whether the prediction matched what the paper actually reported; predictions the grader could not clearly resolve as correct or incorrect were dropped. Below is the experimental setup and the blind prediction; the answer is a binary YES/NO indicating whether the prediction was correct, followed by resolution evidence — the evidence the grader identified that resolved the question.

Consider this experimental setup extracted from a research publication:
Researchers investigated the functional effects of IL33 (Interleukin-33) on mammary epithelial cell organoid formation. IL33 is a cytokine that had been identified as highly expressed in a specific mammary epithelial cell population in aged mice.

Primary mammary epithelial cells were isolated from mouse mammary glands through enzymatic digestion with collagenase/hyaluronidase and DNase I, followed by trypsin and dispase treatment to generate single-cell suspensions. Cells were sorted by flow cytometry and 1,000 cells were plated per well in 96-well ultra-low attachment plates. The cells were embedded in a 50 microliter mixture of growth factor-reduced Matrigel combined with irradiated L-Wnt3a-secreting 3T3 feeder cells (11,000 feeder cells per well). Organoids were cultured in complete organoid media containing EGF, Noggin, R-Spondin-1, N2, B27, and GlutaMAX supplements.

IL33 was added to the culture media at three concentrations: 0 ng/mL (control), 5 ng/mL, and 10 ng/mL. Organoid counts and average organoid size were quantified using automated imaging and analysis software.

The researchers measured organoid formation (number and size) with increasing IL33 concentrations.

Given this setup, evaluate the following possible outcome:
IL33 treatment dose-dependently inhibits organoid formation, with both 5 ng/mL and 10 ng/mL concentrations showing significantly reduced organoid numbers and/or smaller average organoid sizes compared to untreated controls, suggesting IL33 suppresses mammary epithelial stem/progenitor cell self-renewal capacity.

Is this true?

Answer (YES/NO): NO